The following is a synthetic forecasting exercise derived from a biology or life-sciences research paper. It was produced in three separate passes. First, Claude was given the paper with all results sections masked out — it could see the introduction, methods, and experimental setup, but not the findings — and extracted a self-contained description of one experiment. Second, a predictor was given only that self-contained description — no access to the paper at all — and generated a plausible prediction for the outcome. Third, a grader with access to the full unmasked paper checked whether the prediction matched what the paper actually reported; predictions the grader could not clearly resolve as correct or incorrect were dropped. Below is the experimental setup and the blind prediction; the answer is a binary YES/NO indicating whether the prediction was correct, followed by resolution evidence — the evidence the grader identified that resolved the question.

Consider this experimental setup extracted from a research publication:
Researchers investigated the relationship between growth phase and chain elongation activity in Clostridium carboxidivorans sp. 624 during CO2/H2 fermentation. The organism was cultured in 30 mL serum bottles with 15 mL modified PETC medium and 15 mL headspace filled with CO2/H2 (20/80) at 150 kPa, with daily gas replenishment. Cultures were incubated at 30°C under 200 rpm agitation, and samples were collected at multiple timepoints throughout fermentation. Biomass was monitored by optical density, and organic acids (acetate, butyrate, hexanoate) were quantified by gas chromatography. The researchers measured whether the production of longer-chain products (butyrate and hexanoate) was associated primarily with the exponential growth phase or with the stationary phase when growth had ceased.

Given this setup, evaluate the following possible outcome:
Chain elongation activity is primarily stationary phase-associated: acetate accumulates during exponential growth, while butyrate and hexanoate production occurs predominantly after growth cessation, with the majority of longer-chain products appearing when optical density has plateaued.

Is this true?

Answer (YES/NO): NO